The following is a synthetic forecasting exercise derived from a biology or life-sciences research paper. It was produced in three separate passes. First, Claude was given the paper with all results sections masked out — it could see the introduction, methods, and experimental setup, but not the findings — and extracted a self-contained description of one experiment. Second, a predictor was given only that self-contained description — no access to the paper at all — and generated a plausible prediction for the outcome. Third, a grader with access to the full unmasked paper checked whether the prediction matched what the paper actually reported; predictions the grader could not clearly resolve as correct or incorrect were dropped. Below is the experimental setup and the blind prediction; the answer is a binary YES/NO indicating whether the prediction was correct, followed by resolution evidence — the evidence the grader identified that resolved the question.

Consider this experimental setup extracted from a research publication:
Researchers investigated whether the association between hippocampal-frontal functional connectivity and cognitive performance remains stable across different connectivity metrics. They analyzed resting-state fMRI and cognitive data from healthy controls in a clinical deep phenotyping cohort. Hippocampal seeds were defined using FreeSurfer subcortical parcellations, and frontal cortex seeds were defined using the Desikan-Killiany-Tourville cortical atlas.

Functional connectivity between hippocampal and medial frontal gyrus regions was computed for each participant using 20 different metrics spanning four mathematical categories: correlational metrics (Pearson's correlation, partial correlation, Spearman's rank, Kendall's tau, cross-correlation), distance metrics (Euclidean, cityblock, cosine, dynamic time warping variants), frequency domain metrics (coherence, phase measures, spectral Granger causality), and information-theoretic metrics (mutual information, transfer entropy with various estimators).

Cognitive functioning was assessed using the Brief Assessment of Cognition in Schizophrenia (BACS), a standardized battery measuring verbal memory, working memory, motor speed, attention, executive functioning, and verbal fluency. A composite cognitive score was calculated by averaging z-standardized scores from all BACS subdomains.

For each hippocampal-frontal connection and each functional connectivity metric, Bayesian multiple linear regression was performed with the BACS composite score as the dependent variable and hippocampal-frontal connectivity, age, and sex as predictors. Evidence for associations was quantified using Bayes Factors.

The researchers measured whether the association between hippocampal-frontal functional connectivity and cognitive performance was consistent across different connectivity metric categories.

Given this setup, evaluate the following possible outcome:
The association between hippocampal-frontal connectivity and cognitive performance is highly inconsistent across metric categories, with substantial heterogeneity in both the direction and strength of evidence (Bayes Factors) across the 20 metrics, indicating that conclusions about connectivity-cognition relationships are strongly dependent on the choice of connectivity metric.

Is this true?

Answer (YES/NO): YES